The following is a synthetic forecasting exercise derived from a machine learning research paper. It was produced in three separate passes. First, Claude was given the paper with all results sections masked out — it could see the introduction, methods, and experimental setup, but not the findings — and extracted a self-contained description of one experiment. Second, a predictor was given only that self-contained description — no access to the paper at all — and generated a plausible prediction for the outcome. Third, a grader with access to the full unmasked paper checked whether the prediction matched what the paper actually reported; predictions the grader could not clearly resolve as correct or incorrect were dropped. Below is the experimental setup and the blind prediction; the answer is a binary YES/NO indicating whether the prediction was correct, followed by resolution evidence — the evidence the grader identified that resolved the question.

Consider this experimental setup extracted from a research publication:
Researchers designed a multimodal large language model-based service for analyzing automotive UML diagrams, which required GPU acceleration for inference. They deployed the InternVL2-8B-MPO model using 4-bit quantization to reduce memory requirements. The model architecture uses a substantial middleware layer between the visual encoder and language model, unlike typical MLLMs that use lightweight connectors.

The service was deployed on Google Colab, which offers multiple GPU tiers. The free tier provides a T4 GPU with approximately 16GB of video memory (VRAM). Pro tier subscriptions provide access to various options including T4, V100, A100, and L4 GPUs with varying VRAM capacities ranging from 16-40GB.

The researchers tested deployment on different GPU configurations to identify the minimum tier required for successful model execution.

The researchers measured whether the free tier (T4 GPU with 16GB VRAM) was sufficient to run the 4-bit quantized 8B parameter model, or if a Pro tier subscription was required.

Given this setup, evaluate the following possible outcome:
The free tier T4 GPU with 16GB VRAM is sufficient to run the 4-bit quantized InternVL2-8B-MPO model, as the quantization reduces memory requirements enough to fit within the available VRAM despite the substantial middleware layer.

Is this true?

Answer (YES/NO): NO